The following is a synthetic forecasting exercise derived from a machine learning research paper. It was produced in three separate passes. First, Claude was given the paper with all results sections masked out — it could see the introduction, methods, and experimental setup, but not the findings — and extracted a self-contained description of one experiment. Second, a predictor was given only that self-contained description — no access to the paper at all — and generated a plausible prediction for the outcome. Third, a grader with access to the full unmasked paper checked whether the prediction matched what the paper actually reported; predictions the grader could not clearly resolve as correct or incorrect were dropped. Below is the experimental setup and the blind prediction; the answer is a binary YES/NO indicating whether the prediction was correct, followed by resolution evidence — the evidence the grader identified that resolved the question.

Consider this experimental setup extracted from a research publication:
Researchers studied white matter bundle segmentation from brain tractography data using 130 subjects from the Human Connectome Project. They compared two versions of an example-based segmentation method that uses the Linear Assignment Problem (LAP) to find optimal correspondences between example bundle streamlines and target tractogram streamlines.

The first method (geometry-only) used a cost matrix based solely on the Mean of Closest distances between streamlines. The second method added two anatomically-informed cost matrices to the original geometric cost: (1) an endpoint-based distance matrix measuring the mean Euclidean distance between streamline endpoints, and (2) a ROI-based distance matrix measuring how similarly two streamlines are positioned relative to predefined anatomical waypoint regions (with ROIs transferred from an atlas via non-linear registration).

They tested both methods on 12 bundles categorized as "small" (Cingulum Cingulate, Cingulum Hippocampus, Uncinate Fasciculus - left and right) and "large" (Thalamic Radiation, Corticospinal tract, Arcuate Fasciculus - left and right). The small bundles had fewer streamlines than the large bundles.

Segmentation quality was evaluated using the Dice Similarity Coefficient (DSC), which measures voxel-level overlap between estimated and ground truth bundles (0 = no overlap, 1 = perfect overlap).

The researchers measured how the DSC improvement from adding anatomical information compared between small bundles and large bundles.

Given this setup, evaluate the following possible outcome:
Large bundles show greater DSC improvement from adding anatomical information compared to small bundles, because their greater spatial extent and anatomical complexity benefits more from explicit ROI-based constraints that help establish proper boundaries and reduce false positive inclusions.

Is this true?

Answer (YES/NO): NO